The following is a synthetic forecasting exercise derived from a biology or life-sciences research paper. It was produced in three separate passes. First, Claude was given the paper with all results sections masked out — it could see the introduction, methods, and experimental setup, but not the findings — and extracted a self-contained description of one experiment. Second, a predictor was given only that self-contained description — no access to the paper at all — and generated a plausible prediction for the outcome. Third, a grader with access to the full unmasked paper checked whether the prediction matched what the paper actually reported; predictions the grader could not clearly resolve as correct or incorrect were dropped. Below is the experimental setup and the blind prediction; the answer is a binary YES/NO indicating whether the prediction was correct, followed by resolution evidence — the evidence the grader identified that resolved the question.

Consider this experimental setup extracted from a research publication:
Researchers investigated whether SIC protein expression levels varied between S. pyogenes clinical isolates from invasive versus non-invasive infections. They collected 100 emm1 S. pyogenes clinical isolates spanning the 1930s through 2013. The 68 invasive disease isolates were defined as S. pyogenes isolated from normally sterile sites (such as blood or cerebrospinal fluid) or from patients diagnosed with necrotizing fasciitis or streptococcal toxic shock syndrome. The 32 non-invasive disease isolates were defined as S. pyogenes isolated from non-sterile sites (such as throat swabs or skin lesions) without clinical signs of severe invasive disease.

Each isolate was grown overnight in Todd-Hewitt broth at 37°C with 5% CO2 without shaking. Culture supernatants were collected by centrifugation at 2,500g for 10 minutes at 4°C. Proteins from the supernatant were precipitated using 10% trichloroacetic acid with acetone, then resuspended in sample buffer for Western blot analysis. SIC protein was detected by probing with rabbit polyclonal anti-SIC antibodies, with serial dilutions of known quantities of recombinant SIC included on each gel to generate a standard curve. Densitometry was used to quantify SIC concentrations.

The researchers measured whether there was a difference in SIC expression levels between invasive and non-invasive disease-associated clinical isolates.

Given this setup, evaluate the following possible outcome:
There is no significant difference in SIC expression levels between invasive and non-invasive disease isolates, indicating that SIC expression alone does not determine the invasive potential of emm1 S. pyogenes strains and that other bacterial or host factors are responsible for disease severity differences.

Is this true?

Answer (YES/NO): YES